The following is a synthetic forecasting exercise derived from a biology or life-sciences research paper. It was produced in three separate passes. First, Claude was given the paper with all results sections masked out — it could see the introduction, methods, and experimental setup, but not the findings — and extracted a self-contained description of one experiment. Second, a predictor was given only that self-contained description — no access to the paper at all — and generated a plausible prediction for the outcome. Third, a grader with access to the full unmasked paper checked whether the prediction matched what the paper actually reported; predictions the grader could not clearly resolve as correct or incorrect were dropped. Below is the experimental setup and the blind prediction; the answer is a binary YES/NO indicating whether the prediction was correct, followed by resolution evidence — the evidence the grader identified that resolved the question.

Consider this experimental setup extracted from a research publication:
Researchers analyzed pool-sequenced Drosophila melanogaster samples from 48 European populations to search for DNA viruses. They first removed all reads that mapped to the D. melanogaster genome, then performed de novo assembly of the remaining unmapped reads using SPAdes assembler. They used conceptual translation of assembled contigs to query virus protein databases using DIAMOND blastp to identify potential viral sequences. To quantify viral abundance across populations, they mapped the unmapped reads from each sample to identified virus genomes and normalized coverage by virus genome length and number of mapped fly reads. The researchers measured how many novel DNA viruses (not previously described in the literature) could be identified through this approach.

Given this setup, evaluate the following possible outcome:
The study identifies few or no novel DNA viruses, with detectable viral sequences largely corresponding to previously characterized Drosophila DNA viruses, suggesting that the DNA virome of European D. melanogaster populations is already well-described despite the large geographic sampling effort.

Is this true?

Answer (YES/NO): NO